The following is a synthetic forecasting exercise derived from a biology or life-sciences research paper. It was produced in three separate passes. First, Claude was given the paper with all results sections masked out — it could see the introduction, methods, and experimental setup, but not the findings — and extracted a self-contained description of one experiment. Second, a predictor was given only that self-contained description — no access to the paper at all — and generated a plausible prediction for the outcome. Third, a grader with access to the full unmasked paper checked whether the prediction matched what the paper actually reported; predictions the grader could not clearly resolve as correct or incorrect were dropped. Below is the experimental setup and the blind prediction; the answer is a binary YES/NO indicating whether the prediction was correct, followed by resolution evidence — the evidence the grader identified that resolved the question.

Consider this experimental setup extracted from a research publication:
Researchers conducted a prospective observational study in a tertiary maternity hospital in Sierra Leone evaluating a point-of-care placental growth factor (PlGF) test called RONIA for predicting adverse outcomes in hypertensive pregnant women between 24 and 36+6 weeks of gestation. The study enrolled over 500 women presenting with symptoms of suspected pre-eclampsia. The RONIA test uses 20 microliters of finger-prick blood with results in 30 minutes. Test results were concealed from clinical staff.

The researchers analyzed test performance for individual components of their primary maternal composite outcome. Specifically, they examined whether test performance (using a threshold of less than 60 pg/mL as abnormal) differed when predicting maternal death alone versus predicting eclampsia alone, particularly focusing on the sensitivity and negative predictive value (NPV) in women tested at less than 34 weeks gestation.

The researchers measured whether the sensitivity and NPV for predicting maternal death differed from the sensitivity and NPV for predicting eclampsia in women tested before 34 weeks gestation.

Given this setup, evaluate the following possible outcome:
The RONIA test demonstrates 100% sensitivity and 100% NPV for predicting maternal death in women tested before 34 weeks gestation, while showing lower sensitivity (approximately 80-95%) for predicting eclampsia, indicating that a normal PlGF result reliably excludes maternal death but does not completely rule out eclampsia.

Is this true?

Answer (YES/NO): YES